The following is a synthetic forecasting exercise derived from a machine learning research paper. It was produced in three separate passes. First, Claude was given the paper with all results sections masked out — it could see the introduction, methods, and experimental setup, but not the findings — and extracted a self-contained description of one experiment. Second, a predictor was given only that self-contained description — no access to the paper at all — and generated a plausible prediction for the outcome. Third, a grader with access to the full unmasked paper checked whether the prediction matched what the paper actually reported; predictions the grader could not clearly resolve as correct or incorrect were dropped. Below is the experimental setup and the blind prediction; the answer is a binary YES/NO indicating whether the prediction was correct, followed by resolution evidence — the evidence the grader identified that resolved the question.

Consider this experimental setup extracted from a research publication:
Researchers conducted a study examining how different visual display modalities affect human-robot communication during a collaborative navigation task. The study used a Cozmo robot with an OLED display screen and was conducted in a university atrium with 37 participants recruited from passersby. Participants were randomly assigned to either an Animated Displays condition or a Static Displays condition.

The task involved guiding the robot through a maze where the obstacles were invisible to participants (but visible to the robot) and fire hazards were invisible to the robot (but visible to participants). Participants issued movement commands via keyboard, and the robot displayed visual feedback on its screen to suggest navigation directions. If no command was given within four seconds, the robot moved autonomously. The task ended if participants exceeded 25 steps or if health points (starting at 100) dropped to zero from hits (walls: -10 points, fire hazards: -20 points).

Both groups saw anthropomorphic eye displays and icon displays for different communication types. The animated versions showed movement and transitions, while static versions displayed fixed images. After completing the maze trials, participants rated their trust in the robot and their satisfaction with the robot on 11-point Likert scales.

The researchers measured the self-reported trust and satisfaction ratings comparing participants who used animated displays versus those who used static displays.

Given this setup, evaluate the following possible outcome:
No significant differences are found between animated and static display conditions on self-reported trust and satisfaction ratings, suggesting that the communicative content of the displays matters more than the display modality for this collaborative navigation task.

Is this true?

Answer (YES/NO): NO